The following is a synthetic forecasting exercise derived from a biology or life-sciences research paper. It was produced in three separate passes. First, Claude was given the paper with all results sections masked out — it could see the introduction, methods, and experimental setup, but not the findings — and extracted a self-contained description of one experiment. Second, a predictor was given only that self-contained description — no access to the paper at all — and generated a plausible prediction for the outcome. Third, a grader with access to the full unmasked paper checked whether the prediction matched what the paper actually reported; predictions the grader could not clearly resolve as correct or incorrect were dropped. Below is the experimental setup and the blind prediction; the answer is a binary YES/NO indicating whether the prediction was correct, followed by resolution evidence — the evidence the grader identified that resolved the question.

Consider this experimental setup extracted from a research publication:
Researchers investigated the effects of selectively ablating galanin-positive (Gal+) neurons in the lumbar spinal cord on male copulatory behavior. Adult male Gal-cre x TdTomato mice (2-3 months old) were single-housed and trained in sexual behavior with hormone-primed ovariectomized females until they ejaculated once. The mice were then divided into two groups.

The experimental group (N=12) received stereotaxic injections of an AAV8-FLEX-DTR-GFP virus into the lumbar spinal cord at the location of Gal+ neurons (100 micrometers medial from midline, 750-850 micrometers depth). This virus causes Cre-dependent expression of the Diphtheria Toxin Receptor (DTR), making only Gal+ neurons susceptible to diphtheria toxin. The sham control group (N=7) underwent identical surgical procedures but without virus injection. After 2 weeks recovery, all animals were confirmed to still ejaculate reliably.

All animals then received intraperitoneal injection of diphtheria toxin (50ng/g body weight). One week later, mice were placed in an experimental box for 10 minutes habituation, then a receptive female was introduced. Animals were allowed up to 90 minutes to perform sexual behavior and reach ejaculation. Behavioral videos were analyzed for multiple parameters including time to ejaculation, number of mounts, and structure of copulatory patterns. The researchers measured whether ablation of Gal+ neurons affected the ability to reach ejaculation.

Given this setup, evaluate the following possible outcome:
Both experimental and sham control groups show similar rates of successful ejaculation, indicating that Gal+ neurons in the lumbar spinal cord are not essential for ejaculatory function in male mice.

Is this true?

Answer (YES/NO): NO